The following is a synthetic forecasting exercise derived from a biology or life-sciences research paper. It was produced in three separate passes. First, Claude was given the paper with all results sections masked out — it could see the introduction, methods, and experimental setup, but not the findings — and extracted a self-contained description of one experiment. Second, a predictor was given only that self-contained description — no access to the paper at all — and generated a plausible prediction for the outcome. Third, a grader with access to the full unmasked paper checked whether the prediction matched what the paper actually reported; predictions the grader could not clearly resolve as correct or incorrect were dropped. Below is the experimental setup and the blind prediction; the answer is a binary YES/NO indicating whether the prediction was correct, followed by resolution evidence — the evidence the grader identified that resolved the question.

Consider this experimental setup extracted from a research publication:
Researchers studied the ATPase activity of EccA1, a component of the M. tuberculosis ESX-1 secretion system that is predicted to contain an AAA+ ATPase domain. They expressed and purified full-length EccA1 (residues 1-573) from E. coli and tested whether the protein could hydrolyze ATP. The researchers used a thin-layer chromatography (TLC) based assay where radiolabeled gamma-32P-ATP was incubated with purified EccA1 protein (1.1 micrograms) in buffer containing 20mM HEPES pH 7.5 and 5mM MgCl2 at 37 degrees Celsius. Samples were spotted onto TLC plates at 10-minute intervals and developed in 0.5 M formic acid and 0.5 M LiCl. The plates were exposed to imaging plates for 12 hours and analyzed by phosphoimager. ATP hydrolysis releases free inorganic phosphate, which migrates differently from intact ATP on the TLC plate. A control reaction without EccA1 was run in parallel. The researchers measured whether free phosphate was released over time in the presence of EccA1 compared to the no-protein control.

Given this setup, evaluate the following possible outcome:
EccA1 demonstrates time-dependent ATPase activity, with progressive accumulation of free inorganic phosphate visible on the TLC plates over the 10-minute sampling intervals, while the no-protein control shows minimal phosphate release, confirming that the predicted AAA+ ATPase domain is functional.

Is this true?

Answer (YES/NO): YES